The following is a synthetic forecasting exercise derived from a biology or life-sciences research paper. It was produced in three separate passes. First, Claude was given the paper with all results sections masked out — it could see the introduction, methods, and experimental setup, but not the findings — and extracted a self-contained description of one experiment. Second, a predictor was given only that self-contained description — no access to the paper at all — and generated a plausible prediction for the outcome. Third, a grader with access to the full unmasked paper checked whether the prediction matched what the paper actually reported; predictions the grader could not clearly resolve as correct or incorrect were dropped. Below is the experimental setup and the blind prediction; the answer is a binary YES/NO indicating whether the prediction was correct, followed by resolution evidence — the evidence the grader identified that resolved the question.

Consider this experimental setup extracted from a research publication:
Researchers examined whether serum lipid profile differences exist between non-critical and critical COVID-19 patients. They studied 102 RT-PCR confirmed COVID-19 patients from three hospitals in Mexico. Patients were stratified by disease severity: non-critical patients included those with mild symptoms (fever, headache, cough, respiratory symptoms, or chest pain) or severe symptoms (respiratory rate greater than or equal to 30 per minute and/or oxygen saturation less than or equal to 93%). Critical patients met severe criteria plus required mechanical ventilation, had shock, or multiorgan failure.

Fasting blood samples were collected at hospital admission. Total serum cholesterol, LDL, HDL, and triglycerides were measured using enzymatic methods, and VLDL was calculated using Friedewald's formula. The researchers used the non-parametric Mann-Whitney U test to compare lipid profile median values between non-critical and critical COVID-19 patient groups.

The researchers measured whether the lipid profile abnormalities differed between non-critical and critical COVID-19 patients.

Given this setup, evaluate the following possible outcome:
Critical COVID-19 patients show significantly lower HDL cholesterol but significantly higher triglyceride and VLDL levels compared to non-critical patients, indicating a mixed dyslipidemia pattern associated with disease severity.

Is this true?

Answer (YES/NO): NO